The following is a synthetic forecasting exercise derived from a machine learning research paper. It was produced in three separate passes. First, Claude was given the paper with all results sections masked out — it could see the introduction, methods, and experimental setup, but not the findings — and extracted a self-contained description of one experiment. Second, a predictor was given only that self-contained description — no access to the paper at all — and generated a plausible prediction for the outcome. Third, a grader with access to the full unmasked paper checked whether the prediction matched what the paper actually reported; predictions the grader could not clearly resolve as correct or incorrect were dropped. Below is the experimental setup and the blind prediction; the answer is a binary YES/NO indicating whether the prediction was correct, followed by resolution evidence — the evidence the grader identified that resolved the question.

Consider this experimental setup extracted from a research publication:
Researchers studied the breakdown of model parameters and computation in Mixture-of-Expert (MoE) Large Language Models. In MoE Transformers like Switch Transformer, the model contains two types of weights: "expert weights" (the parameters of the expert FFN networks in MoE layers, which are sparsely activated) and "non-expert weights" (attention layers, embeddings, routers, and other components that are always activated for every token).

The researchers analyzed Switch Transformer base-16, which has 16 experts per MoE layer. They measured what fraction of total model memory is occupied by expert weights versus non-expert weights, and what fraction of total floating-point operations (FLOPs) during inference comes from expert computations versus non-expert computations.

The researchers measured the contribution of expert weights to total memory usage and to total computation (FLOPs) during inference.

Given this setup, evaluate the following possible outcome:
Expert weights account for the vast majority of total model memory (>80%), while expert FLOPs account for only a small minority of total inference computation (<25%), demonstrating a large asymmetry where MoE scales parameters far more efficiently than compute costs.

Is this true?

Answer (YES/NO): NO